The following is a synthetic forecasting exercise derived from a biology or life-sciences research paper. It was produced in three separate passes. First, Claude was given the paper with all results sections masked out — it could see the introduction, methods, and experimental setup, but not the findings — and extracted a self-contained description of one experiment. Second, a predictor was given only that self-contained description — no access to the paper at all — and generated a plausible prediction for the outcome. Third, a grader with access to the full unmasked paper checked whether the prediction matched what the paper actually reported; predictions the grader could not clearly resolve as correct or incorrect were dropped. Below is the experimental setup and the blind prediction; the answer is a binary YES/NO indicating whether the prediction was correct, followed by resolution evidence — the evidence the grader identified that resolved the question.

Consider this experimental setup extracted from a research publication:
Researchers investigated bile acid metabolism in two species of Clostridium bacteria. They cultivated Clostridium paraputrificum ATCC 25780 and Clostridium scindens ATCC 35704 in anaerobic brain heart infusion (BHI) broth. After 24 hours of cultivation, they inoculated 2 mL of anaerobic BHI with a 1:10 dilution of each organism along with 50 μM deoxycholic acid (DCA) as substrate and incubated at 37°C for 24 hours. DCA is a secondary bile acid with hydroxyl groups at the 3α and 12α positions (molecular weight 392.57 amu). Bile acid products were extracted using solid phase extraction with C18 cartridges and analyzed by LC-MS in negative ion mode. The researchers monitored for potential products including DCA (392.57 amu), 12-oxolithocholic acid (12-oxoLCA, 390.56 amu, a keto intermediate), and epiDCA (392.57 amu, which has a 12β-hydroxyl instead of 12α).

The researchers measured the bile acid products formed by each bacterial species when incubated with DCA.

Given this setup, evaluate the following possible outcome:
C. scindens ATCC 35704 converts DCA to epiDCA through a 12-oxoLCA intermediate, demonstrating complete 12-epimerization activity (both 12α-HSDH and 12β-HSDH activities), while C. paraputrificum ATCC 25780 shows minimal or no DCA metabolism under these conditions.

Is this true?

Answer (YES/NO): NO